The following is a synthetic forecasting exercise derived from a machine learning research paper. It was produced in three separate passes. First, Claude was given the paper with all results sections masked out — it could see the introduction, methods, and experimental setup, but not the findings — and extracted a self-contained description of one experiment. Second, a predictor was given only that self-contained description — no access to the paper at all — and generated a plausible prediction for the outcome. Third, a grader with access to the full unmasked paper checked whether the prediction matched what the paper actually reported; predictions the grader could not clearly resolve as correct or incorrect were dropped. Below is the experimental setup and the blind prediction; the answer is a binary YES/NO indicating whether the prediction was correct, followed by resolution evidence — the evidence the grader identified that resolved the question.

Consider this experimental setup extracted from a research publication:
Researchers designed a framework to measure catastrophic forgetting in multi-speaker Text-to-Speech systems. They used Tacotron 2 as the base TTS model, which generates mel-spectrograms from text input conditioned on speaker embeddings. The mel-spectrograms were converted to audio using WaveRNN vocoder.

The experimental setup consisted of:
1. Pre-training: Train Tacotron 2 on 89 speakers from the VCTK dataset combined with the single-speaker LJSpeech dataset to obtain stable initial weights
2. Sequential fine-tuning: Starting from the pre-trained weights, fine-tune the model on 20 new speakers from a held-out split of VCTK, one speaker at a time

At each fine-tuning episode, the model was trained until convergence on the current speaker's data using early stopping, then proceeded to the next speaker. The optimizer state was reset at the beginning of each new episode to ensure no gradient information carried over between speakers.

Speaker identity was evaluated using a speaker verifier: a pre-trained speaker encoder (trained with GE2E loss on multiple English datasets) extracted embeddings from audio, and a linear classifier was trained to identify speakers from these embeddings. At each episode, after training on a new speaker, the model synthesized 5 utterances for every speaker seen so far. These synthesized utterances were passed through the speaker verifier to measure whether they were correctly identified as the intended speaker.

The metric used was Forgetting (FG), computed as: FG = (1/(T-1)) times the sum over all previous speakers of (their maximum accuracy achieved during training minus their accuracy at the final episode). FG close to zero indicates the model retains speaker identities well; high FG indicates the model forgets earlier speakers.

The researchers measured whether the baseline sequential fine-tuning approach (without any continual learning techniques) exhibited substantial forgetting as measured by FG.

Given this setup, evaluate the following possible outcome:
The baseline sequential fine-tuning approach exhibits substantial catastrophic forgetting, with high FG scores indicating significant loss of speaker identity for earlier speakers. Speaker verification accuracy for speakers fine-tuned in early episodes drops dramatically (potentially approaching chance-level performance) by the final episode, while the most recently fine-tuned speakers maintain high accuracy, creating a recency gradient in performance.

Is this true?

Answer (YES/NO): YES